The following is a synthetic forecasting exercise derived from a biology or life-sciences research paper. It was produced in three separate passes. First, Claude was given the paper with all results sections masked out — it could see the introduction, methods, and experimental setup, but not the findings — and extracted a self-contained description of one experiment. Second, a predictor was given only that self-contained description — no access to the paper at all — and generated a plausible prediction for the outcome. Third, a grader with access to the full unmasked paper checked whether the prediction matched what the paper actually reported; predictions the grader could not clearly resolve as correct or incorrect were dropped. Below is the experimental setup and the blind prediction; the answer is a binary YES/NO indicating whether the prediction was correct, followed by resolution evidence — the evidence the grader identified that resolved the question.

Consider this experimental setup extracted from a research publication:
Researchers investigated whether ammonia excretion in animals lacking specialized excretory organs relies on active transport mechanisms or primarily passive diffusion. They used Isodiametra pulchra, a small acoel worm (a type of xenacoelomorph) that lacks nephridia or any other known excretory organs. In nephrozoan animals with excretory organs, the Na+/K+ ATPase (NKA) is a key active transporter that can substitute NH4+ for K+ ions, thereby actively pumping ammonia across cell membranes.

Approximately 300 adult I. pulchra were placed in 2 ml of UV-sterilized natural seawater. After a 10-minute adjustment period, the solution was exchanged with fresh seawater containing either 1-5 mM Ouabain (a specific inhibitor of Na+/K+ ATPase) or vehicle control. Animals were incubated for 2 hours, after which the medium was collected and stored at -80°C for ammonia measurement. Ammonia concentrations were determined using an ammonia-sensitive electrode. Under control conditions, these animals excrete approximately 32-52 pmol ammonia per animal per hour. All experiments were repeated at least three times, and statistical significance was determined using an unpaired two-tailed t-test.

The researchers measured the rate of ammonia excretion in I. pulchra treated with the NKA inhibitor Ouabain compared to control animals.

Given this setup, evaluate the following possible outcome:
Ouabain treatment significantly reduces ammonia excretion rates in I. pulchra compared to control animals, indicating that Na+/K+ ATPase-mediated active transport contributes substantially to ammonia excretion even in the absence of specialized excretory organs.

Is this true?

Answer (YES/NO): YES